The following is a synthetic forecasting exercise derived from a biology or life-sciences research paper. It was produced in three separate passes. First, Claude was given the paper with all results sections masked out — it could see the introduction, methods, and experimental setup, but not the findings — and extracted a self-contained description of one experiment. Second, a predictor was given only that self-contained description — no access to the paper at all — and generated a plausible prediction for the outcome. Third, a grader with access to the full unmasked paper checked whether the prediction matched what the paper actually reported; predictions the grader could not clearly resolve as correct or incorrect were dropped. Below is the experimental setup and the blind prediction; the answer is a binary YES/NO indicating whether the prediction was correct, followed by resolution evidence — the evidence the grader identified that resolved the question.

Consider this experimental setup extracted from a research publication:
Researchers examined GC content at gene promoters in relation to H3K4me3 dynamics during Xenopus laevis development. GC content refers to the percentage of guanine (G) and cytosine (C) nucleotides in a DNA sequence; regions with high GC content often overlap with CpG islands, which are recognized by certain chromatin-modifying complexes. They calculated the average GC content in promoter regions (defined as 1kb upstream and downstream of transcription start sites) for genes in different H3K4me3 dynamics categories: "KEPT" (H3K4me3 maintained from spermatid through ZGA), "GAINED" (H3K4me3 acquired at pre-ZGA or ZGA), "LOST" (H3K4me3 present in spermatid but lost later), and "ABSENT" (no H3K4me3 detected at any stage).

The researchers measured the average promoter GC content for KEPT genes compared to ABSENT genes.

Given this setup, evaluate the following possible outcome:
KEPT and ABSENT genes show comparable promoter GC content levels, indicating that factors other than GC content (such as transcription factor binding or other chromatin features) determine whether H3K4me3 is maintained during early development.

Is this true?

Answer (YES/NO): NO